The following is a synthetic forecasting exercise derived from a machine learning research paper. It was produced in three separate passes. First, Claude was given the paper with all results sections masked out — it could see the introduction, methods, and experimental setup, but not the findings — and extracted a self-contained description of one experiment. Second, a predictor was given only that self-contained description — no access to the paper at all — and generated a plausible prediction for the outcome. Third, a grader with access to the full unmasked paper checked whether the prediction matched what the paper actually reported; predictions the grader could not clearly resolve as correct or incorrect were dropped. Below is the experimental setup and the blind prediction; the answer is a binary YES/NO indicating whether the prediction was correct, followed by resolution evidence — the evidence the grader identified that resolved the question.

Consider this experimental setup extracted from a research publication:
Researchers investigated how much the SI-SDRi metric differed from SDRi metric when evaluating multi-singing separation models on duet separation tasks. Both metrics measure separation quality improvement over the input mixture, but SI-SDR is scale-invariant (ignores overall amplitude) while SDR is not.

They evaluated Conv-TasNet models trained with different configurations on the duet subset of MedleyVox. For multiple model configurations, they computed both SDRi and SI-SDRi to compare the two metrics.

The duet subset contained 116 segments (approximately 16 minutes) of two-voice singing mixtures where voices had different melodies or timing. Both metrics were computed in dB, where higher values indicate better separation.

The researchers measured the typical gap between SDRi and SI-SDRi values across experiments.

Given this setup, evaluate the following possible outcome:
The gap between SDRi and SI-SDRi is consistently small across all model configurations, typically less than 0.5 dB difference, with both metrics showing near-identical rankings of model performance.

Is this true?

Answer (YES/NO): NO